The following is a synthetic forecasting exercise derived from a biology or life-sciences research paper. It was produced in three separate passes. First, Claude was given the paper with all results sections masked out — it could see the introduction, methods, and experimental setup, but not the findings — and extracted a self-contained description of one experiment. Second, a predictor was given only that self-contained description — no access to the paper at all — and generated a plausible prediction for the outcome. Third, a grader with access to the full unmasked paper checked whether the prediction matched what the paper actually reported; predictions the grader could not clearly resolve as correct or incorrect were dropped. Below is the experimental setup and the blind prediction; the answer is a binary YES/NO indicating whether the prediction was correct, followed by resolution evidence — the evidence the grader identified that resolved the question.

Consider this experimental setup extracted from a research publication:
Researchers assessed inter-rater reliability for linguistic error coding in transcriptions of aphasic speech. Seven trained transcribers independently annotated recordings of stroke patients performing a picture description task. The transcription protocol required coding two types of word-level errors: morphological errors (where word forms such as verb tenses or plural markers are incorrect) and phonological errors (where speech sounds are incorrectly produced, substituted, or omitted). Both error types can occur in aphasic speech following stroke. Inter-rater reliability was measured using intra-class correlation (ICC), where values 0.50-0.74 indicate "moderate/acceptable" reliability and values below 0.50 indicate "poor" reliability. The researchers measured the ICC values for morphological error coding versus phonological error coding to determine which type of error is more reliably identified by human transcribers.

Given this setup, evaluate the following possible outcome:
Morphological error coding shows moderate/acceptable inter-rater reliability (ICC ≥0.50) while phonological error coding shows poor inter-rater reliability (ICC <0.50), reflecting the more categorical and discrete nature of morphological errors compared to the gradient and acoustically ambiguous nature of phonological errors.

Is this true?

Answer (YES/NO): YES